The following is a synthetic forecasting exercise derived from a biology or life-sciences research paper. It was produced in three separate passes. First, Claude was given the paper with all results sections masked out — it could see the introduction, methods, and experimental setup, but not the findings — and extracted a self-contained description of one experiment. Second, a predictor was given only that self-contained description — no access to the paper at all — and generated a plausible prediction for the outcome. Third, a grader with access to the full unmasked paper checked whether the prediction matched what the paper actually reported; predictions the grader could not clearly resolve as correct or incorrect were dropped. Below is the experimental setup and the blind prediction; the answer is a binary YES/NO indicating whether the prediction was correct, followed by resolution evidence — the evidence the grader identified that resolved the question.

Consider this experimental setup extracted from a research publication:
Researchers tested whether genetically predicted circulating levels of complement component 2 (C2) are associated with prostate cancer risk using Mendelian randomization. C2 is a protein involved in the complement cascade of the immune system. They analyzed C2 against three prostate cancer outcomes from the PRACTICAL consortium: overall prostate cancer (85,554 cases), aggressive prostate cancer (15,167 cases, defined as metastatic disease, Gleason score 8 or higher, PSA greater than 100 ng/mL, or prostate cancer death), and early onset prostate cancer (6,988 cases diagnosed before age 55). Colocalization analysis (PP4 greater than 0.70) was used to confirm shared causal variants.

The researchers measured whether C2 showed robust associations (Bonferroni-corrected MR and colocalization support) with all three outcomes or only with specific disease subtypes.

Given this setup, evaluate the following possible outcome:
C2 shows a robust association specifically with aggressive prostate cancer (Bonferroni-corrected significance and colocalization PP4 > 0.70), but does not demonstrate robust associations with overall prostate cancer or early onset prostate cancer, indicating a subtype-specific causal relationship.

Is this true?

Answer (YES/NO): YES